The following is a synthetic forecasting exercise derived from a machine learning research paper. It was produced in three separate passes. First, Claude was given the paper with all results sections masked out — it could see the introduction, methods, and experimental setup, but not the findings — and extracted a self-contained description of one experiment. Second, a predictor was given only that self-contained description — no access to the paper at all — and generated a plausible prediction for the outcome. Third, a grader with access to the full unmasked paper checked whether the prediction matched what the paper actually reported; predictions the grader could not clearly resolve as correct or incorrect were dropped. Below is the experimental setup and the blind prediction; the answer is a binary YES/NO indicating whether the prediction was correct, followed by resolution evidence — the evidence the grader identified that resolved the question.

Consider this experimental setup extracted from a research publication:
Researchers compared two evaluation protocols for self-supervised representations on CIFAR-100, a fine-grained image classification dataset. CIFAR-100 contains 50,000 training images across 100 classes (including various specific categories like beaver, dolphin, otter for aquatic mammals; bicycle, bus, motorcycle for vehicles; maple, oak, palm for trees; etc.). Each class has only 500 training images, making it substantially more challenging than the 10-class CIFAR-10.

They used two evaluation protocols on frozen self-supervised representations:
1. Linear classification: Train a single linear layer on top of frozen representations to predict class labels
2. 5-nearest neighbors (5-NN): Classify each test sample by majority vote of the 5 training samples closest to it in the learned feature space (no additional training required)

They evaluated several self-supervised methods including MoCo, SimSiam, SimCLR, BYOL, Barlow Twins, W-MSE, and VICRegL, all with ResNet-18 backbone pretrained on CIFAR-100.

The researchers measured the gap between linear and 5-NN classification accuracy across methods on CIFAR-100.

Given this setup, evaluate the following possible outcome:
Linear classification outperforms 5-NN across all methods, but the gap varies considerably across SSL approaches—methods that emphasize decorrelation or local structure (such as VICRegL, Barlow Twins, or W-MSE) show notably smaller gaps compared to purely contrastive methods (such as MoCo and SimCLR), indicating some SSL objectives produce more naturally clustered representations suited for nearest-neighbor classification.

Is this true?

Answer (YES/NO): NO